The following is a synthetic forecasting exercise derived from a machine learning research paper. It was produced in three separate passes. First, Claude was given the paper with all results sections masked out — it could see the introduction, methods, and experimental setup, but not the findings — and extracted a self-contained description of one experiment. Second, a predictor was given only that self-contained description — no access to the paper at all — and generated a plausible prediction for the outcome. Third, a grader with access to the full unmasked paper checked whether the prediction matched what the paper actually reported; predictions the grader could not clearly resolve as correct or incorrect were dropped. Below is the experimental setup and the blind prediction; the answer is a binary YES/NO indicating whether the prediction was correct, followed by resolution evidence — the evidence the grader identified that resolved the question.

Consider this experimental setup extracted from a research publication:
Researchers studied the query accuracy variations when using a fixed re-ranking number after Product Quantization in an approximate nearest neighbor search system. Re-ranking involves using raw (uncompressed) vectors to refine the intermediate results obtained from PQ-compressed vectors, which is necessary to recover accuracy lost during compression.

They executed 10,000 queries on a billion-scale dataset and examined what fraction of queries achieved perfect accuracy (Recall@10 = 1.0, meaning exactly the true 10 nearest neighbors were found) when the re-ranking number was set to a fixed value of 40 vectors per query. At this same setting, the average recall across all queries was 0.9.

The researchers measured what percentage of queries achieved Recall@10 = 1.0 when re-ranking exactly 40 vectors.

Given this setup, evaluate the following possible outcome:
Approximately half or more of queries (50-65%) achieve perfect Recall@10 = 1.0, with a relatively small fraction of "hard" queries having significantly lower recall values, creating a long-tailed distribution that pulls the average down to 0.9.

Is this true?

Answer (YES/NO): NO